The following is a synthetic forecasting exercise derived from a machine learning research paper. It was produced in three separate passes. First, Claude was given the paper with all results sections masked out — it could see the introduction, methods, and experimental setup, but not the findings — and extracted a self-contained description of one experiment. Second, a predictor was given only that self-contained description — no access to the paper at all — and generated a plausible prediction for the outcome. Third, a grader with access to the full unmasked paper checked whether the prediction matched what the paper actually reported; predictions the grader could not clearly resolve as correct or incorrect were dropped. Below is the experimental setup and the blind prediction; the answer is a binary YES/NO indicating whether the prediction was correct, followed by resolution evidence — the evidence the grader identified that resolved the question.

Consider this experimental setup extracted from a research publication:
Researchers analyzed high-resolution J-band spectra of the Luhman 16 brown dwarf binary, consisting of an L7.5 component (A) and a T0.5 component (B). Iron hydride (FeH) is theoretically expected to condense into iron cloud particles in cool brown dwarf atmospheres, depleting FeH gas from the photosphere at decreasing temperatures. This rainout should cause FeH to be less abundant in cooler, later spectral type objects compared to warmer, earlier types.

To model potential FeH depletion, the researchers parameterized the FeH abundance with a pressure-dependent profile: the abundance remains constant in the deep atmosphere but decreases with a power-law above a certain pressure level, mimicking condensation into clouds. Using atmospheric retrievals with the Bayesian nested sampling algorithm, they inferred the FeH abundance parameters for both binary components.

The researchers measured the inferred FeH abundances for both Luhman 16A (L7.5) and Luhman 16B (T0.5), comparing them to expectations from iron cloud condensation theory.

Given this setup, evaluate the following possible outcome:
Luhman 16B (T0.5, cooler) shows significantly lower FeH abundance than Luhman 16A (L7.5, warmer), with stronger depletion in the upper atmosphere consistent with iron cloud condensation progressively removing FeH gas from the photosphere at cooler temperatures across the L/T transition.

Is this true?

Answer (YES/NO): NO